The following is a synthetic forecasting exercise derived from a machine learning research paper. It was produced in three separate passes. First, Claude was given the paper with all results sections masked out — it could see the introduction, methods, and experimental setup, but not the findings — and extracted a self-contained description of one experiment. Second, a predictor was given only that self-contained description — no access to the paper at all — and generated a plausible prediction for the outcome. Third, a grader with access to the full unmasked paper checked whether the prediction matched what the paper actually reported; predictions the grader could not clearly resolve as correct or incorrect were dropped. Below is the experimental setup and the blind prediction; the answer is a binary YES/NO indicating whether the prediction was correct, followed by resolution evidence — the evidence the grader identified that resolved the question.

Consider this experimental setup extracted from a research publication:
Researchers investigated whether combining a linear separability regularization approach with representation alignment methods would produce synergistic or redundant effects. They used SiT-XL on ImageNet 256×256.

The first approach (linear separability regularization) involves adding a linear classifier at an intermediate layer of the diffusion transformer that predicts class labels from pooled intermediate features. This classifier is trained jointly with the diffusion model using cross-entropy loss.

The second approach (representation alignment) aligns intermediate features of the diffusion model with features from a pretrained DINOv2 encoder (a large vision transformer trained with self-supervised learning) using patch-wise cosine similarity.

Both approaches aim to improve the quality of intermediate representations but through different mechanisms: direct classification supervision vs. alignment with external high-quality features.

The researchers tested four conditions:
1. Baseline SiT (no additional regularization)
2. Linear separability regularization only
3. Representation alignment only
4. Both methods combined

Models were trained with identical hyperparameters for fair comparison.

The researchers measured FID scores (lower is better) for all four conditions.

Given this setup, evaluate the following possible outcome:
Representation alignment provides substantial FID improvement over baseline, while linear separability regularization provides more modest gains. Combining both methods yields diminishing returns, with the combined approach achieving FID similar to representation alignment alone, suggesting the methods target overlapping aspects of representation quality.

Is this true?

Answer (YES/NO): NO